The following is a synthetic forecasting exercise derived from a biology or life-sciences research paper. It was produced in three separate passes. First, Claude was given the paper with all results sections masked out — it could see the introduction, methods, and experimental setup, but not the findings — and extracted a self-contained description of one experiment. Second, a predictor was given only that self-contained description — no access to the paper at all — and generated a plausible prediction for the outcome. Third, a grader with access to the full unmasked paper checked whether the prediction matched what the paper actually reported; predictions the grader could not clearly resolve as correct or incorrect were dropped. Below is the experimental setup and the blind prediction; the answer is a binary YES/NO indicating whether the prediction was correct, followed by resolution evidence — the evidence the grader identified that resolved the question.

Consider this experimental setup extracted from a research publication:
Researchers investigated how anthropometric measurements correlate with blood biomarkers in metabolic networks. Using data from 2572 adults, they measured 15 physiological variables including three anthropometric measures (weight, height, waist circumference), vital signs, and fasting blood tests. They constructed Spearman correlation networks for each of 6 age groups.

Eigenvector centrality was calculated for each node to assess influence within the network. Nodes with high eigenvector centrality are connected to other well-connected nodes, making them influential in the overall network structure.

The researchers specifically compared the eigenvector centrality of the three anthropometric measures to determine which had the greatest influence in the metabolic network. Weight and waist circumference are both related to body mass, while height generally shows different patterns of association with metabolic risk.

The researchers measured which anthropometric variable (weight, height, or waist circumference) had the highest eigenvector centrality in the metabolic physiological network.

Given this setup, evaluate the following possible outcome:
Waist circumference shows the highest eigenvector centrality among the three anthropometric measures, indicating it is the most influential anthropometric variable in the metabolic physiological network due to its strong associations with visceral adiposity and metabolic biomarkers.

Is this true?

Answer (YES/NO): NO